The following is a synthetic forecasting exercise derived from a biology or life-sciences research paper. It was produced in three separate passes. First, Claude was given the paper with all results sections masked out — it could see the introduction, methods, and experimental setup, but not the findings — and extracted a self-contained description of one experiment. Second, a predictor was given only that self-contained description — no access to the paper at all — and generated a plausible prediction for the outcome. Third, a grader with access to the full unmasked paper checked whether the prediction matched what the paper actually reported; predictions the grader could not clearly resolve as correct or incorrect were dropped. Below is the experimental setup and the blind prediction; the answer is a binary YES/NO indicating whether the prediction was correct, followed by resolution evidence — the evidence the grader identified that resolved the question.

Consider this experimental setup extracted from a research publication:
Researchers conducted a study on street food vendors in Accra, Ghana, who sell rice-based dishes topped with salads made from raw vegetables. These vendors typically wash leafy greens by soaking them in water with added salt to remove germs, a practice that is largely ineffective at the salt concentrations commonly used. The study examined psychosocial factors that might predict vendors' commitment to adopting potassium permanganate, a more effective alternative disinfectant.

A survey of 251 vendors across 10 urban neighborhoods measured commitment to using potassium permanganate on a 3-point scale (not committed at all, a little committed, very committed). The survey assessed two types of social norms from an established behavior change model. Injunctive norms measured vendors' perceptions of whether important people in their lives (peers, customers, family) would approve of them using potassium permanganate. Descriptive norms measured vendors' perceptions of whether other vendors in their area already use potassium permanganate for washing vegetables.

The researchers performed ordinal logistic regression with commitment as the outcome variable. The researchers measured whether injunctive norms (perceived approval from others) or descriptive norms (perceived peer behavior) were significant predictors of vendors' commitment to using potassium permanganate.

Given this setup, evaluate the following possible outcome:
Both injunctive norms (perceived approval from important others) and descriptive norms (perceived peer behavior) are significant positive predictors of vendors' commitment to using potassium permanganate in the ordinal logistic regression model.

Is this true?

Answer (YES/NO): NO